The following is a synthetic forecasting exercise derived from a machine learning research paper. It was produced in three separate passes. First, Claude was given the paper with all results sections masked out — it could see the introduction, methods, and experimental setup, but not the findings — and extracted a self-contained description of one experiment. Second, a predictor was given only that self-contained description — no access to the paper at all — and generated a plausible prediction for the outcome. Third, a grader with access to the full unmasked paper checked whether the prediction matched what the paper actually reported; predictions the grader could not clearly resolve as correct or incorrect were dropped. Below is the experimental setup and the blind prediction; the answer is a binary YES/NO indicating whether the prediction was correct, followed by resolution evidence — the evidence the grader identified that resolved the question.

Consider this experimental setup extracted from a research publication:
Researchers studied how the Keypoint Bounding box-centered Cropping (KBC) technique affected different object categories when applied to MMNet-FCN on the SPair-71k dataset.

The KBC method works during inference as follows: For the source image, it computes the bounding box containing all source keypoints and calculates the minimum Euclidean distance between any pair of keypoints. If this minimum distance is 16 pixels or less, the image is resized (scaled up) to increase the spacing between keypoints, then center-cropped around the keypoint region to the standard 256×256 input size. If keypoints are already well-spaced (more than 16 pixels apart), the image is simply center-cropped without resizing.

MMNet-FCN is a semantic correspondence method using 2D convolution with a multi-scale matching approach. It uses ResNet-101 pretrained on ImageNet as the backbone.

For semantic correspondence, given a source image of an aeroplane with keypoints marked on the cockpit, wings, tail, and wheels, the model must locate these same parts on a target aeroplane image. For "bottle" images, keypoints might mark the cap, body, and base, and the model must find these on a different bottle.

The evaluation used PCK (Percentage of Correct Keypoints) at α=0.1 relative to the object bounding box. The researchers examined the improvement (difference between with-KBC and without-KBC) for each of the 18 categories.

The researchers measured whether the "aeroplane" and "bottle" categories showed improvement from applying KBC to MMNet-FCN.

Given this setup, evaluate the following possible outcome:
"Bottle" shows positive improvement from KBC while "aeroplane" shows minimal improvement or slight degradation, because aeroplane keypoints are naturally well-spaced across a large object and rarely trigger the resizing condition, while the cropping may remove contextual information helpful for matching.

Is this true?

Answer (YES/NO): NO